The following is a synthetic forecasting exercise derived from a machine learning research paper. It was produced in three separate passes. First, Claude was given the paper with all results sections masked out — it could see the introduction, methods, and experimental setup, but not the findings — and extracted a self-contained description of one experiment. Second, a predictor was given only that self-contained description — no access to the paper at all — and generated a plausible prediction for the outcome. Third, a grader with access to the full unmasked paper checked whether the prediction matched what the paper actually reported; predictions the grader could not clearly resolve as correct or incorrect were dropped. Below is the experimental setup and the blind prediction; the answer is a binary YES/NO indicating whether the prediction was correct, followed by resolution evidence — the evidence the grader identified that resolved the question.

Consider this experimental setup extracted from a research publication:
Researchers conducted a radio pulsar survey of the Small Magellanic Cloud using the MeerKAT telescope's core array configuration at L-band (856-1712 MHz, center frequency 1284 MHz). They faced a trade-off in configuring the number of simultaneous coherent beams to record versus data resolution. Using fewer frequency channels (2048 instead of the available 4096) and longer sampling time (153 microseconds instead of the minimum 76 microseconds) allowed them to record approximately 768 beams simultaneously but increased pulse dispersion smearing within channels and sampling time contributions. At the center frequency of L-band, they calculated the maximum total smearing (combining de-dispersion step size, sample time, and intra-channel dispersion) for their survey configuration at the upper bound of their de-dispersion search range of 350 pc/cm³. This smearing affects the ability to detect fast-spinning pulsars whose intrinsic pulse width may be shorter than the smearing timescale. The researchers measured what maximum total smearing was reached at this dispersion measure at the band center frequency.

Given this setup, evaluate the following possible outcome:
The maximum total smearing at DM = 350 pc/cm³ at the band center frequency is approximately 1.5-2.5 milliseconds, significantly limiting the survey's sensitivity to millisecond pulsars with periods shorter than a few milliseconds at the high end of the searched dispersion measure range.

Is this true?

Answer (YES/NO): NO